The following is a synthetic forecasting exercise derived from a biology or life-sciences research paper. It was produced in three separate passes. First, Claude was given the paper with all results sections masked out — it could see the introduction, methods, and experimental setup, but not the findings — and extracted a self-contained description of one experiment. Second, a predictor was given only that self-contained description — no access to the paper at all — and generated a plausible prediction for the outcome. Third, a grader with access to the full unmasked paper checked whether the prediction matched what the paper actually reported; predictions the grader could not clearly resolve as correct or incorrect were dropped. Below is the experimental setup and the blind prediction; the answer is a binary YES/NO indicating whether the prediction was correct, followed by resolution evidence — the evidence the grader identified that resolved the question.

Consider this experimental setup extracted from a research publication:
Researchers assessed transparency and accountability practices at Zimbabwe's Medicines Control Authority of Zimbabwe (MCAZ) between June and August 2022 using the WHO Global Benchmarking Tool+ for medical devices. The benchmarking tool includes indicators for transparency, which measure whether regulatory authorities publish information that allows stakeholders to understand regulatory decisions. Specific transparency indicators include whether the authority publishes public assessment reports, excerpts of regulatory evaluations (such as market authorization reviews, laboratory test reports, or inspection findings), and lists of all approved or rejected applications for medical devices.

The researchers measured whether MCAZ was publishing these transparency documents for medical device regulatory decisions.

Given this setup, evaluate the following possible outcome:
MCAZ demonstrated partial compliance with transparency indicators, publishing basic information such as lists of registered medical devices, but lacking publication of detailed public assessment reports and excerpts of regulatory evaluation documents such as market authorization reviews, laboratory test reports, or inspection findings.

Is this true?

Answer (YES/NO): NO